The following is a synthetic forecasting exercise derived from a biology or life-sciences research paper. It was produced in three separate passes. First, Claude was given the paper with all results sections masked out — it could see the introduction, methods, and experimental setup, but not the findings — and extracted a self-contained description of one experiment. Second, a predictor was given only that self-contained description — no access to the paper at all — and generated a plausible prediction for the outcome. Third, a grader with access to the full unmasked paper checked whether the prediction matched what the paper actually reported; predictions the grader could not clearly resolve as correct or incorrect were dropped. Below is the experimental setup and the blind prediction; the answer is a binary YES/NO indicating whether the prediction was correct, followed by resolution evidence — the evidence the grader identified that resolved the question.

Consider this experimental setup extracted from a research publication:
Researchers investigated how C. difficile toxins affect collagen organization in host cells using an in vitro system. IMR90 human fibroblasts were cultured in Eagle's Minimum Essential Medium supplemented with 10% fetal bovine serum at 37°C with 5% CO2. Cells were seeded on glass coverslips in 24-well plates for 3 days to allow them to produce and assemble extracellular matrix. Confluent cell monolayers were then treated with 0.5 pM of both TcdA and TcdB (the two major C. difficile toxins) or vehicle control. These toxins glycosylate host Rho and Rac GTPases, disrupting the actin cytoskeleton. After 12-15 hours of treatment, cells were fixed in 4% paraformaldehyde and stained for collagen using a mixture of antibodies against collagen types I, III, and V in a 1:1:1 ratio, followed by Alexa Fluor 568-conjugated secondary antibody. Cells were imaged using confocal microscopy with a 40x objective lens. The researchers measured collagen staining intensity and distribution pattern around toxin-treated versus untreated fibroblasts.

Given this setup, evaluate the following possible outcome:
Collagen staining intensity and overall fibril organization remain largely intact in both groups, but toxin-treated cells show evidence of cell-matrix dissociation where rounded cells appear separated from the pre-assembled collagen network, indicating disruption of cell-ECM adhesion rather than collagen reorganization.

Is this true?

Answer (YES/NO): NO